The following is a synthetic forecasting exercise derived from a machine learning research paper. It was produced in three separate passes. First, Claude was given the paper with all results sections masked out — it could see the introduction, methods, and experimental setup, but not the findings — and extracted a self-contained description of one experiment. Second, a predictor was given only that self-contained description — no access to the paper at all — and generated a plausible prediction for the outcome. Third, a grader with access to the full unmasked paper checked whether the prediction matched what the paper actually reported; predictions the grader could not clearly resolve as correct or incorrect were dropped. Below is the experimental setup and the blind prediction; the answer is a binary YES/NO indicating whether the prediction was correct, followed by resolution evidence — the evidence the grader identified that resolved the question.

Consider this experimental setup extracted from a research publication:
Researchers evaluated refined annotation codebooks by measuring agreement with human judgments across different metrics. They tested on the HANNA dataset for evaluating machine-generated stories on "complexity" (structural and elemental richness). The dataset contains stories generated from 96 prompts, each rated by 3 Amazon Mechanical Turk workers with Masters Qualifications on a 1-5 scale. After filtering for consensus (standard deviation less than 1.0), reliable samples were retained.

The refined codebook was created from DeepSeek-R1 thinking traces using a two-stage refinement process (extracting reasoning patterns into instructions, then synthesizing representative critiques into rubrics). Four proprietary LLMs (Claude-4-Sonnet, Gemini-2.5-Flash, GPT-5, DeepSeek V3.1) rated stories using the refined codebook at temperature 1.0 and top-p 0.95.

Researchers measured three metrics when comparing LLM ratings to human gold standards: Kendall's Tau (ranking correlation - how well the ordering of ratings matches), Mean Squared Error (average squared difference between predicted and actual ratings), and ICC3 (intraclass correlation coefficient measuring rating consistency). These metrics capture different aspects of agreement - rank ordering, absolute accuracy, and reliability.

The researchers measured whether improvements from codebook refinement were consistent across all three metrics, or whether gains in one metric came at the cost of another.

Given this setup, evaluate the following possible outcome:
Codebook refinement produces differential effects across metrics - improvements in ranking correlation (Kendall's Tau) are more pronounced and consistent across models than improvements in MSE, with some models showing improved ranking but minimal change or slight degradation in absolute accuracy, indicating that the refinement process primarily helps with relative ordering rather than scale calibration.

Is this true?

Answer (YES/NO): NO